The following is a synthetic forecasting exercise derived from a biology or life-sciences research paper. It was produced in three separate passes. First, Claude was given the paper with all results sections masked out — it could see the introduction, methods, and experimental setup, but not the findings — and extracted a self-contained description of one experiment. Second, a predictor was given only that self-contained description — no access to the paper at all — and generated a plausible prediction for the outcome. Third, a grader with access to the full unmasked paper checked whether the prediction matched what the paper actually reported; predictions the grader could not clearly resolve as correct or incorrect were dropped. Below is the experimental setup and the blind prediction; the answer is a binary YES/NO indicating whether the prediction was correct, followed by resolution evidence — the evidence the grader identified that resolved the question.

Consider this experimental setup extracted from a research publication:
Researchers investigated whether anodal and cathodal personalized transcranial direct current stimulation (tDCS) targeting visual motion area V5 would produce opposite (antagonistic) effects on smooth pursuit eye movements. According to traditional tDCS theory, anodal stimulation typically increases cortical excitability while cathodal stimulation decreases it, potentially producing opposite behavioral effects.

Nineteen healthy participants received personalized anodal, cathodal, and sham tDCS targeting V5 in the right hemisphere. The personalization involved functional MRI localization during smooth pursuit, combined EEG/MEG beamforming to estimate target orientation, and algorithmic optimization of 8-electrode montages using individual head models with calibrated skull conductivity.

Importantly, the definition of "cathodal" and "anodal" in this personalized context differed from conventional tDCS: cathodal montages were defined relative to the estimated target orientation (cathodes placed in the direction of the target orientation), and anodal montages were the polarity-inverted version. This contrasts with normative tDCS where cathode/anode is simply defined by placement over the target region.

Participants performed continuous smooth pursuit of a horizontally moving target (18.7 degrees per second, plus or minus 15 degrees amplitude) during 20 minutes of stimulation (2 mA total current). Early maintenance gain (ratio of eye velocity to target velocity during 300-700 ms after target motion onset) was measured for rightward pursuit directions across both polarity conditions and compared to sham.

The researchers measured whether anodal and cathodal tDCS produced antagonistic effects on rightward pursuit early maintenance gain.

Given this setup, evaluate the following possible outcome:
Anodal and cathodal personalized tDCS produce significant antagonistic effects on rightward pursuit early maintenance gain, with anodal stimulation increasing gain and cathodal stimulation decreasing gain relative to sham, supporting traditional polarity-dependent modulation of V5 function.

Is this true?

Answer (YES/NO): NO